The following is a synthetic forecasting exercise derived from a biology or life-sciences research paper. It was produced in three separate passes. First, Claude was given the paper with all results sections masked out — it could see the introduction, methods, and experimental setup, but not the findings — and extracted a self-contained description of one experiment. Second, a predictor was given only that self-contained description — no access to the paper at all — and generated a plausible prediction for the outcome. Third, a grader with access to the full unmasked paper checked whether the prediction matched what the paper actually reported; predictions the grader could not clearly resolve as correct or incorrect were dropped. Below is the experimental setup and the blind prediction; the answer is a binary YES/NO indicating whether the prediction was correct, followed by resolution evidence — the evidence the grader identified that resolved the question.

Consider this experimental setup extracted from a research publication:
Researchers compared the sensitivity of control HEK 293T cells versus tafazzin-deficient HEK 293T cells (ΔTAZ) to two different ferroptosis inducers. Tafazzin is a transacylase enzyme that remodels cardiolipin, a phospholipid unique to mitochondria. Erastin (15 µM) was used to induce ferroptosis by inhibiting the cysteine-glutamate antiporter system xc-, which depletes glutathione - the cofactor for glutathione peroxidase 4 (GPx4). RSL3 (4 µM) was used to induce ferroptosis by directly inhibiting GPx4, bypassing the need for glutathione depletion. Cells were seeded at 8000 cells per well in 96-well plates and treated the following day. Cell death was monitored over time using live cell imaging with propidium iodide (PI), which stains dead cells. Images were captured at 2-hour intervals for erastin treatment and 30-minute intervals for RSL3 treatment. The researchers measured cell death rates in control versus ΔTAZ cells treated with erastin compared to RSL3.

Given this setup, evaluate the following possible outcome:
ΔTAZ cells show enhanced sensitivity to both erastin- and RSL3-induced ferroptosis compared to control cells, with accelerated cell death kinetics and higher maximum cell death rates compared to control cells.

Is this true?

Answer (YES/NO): NO